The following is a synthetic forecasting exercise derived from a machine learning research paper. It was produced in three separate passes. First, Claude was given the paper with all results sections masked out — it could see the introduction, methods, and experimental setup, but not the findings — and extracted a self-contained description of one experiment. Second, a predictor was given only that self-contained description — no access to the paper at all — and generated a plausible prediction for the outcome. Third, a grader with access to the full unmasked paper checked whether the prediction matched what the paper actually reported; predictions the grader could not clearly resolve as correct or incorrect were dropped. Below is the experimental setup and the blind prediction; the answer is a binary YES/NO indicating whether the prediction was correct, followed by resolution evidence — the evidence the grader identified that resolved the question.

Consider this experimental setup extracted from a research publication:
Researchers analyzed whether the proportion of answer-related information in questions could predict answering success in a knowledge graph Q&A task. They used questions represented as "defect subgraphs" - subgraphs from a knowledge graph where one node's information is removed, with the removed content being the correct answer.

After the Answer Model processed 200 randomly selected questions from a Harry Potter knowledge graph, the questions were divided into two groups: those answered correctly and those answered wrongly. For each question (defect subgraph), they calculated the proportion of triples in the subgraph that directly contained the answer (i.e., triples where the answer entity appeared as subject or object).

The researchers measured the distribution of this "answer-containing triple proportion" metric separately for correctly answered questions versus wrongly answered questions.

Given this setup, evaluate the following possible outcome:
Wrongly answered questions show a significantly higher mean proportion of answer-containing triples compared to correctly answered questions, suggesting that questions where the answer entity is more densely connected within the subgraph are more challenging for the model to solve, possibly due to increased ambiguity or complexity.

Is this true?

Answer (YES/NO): NO